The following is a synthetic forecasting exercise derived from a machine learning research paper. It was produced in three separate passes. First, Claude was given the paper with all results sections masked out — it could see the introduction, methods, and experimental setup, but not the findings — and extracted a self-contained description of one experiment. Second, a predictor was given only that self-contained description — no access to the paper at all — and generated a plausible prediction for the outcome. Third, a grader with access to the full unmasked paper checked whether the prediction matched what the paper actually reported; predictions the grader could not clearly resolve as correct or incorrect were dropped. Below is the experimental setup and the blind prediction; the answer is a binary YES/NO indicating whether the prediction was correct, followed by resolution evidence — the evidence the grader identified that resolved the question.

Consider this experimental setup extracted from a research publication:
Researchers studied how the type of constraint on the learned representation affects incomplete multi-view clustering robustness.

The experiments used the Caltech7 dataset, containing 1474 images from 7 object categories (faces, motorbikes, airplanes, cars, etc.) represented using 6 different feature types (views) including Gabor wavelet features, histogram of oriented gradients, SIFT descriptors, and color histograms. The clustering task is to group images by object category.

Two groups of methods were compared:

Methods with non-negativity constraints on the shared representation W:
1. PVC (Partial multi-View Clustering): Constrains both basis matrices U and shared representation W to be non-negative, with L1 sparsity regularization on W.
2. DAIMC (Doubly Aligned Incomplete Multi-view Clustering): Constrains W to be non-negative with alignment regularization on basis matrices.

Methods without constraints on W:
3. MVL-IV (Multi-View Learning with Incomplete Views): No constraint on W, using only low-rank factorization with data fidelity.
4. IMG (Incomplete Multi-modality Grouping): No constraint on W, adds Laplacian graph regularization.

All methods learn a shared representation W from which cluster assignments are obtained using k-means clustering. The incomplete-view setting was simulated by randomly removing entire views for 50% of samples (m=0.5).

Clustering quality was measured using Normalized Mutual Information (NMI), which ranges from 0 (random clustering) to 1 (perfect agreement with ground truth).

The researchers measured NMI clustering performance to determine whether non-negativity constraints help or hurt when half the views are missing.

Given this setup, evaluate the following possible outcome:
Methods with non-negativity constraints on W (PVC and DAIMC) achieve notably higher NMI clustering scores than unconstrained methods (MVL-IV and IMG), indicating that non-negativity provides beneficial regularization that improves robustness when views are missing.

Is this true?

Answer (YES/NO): NO